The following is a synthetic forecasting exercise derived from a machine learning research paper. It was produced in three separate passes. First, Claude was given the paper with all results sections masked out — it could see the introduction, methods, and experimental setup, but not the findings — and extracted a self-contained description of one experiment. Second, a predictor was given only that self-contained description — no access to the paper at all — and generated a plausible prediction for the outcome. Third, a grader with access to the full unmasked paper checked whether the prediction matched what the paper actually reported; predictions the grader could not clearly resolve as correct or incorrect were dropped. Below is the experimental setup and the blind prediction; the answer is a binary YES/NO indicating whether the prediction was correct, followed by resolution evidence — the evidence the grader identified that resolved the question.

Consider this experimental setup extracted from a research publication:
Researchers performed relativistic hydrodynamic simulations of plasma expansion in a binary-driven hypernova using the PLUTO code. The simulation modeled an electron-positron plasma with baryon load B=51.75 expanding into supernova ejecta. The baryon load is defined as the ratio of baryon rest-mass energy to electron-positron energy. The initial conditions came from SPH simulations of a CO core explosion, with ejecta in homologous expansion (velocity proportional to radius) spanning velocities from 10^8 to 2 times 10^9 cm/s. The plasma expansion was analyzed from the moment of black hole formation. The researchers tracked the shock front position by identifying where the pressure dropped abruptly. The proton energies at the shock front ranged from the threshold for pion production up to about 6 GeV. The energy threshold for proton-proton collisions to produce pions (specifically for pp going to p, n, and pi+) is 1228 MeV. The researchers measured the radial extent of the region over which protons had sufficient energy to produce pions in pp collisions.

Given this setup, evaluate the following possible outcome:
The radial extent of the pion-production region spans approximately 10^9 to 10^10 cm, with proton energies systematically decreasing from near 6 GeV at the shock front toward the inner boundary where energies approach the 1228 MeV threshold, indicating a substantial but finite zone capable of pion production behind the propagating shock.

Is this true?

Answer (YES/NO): NO